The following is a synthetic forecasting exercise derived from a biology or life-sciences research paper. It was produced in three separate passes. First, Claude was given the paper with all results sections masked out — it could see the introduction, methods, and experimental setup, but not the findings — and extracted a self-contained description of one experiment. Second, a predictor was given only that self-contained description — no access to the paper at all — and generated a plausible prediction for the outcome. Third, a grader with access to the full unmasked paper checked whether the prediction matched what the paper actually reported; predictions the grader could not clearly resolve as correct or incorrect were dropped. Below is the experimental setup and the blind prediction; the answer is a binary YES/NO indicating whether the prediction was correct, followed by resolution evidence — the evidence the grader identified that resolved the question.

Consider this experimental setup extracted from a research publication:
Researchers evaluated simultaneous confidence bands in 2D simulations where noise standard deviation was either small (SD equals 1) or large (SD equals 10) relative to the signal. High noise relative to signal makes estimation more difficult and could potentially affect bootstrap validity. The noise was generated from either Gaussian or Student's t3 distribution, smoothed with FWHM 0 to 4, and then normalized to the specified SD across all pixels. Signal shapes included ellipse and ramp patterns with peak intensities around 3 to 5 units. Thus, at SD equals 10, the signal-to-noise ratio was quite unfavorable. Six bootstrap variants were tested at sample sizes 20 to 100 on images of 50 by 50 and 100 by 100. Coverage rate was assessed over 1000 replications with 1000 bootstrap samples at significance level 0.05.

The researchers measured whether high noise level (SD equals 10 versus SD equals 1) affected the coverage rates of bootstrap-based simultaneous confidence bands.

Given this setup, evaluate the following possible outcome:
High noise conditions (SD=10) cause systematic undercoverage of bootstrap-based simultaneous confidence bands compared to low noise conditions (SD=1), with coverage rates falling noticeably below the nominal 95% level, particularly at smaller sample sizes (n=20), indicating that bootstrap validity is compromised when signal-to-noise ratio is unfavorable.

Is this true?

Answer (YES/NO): NO